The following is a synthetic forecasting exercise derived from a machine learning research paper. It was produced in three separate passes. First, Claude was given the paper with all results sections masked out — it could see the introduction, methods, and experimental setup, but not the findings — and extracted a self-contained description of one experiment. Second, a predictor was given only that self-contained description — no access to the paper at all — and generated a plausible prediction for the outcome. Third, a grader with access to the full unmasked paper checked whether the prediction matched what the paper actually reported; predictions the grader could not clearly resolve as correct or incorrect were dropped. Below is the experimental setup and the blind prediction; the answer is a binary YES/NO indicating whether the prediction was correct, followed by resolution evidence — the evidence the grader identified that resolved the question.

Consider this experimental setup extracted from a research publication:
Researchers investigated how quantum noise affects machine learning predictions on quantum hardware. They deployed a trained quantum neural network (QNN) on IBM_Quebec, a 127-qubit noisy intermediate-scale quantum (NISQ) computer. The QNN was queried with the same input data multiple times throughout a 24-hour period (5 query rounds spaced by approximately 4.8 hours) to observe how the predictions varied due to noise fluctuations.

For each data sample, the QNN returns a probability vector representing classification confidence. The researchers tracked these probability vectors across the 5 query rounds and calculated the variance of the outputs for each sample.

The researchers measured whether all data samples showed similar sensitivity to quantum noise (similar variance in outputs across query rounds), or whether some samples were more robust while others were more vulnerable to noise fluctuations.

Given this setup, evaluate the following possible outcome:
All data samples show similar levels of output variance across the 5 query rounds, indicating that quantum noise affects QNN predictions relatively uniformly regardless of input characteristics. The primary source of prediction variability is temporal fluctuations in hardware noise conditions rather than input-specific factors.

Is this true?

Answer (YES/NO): NO